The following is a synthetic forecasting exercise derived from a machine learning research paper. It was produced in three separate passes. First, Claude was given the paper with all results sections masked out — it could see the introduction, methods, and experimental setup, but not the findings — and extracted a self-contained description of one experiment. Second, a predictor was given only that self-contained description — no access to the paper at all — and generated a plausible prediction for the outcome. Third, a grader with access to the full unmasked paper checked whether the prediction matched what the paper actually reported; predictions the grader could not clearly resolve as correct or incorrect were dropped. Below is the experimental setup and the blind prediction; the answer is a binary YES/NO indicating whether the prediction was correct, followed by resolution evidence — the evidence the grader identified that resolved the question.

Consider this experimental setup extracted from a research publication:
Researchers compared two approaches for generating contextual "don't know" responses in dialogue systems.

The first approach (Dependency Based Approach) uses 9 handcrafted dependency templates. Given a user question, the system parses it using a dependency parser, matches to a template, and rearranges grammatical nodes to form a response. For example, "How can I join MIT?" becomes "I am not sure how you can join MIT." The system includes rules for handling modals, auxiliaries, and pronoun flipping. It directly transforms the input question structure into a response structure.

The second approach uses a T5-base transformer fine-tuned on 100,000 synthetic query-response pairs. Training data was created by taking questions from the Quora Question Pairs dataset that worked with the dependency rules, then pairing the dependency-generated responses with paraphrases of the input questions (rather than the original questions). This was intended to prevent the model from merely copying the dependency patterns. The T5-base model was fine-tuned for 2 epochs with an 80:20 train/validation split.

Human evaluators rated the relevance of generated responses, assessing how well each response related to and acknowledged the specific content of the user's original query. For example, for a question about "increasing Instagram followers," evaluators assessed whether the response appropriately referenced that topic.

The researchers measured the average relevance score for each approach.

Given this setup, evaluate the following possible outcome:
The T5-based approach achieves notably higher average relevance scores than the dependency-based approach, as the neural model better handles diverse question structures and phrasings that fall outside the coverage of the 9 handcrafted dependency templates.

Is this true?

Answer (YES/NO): NO